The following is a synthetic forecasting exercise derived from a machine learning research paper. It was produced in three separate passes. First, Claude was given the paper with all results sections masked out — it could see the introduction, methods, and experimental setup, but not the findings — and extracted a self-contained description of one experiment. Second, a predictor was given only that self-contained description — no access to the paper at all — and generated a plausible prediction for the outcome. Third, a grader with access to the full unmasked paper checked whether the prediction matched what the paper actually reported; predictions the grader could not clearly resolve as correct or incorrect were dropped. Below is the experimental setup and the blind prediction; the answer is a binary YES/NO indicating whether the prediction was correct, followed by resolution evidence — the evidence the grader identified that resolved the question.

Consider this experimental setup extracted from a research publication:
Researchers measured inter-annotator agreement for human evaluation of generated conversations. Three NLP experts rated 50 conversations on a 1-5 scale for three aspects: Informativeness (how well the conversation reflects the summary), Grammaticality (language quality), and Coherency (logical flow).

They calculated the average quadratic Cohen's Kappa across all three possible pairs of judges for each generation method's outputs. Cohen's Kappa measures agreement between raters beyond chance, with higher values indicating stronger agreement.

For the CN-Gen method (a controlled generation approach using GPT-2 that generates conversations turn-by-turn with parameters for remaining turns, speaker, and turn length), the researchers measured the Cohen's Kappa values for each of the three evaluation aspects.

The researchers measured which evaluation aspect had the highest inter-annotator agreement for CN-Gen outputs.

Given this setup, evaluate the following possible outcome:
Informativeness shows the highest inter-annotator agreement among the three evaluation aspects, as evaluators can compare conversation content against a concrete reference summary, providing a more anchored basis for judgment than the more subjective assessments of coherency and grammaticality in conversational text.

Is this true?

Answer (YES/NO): NO